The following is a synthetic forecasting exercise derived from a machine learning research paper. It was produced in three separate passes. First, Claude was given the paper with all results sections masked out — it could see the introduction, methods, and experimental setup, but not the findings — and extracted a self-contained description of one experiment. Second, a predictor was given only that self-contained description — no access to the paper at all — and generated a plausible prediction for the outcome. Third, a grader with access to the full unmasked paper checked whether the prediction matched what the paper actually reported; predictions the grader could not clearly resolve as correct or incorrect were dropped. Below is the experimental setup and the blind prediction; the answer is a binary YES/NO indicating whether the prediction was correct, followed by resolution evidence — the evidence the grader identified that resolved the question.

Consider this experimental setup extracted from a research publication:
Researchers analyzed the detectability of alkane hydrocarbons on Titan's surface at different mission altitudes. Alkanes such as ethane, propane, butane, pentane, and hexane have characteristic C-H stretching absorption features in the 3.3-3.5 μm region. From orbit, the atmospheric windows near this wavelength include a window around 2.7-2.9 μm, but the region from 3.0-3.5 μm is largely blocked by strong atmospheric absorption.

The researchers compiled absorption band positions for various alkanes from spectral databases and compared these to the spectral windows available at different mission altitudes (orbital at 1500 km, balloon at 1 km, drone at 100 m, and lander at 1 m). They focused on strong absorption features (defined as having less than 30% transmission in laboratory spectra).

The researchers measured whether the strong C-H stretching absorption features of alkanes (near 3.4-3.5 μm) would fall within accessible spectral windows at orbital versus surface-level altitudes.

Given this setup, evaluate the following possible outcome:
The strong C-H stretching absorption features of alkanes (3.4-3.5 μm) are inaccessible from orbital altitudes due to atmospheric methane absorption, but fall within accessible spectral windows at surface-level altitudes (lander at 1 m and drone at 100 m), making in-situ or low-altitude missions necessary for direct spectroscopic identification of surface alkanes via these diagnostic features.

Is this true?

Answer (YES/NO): NO